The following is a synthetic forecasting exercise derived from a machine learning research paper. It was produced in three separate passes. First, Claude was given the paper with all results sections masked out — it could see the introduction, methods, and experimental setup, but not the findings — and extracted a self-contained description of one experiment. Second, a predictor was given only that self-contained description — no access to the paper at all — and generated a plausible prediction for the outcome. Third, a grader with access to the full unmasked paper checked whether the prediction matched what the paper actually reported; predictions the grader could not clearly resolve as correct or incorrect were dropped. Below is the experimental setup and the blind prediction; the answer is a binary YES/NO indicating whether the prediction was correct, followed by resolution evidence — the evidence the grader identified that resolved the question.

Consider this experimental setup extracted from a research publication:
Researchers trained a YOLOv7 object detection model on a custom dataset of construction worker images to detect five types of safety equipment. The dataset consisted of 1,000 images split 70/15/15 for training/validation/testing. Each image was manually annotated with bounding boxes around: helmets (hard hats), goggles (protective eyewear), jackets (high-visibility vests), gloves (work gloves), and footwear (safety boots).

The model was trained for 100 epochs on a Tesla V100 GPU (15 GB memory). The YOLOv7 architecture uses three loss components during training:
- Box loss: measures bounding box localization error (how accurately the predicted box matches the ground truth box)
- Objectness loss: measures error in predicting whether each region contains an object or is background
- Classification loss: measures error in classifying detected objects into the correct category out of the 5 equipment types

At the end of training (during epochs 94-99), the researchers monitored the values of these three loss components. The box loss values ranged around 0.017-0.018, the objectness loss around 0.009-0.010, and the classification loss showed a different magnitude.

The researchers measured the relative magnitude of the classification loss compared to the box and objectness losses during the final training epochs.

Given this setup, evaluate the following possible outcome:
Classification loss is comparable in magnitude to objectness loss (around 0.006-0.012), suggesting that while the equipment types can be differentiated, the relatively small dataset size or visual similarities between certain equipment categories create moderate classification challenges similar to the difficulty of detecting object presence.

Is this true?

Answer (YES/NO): NO